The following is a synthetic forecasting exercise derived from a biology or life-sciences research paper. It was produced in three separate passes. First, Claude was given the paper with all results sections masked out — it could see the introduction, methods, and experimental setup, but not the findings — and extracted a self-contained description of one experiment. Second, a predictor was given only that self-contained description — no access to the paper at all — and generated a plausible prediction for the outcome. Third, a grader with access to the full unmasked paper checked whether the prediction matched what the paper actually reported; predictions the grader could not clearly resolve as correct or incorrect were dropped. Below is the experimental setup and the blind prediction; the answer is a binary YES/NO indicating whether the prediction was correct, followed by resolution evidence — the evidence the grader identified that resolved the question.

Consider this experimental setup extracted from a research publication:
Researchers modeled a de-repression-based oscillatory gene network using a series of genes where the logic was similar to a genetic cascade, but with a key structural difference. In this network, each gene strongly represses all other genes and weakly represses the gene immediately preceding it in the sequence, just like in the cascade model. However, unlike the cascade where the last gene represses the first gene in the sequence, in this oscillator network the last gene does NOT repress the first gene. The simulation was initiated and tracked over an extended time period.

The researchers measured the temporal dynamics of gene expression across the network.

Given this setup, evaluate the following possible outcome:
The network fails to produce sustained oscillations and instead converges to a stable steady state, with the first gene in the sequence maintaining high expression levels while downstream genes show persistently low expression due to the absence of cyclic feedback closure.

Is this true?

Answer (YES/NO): NO